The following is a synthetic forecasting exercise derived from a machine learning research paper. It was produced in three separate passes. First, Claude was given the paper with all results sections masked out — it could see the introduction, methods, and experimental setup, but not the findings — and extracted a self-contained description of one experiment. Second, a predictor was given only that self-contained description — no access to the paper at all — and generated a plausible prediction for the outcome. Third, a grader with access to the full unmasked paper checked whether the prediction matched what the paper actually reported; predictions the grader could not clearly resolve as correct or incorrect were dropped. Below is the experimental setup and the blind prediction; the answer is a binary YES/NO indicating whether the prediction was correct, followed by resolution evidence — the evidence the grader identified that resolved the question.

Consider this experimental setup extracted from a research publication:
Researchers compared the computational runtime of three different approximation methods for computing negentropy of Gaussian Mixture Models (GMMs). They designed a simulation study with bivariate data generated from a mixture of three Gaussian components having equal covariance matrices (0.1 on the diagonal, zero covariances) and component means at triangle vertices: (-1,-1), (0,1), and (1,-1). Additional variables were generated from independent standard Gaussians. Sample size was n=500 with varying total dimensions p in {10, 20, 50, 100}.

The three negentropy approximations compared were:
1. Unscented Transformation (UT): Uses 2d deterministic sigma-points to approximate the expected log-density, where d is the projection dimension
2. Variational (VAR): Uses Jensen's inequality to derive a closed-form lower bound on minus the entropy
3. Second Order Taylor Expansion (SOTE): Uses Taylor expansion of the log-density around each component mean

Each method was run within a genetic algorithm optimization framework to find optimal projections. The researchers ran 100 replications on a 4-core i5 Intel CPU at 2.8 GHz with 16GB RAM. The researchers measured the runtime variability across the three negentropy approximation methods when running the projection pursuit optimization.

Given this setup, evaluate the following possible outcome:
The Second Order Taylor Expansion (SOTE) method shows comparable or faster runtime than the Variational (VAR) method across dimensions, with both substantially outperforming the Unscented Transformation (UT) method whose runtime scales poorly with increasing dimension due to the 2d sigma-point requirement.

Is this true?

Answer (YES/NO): NO